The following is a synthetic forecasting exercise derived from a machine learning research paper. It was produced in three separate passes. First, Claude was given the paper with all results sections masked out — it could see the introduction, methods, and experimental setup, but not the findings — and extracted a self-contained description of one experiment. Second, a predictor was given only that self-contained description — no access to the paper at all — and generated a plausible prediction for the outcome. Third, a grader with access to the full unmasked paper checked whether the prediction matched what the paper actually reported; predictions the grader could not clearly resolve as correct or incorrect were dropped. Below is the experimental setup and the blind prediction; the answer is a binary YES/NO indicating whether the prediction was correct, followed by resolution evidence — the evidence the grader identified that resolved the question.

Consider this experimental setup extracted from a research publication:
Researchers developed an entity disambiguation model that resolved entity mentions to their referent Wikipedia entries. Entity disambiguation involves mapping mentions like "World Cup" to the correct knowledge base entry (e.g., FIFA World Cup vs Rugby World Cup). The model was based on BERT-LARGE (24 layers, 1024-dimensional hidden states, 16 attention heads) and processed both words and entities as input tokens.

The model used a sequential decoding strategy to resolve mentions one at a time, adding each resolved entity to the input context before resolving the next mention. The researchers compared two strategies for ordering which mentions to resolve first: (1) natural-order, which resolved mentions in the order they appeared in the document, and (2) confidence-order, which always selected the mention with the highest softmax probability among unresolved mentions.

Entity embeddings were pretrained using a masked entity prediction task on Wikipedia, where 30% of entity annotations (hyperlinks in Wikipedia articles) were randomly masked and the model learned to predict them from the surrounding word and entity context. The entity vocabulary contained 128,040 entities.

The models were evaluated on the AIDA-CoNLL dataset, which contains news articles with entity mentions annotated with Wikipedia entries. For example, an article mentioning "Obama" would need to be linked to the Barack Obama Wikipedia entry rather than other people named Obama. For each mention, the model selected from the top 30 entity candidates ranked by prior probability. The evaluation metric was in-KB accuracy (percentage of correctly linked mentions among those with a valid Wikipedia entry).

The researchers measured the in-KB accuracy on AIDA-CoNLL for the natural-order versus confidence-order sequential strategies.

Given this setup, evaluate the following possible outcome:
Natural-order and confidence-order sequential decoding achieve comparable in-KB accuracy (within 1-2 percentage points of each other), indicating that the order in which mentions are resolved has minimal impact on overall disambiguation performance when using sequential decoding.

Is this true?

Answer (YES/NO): YES